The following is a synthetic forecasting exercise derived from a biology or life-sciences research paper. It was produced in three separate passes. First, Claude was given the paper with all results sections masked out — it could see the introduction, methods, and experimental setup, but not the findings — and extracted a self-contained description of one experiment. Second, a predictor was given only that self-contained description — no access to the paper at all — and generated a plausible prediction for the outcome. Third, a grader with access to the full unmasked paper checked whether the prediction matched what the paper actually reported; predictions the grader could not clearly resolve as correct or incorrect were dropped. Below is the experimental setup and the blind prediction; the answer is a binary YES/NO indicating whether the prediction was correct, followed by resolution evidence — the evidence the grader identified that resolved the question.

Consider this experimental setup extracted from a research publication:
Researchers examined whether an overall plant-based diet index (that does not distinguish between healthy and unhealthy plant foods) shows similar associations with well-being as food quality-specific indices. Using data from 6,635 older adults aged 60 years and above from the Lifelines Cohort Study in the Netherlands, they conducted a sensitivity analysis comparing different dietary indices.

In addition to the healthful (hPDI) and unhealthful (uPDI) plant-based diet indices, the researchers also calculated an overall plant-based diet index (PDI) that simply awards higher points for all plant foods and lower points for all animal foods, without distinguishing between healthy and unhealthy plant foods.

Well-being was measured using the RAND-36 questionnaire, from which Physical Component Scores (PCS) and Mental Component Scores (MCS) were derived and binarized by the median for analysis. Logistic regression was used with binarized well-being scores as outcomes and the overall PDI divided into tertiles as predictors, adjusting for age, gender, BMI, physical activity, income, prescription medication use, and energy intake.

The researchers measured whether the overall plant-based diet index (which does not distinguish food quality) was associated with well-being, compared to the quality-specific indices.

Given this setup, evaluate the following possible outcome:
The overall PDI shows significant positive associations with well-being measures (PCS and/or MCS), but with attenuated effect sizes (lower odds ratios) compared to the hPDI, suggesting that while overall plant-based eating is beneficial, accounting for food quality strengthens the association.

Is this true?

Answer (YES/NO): NO